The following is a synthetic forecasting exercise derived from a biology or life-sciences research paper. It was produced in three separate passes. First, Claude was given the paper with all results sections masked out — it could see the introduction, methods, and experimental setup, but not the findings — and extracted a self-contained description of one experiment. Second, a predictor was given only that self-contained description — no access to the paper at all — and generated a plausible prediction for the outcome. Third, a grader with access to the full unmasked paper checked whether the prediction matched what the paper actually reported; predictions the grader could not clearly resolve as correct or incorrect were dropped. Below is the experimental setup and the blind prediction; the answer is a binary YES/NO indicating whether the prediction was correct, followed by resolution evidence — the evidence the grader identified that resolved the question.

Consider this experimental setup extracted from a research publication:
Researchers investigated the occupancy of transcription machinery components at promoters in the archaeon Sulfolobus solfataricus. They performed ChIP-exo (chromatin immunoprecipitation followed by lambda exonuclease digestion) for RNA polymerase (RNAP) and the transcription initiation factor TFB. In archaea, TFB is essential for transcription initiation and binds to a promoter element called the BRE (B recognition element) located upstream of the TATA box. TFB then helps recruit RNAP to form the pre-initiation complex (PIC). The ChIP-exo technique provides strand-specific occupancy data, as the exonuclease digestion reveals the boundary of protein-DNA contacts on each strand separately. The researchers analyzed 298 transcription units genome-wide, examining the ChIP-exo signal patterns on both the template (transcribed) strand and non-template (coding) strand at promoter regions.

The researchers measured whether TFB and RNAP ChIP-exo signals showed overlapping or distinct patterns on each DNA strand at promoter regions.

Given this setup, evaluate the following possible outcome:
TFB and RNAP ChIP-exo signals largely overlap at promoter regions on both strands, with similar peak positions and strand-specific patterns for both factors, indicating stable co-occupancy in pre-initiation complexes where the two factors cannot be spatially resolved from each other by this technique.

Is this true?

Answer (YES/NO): YES